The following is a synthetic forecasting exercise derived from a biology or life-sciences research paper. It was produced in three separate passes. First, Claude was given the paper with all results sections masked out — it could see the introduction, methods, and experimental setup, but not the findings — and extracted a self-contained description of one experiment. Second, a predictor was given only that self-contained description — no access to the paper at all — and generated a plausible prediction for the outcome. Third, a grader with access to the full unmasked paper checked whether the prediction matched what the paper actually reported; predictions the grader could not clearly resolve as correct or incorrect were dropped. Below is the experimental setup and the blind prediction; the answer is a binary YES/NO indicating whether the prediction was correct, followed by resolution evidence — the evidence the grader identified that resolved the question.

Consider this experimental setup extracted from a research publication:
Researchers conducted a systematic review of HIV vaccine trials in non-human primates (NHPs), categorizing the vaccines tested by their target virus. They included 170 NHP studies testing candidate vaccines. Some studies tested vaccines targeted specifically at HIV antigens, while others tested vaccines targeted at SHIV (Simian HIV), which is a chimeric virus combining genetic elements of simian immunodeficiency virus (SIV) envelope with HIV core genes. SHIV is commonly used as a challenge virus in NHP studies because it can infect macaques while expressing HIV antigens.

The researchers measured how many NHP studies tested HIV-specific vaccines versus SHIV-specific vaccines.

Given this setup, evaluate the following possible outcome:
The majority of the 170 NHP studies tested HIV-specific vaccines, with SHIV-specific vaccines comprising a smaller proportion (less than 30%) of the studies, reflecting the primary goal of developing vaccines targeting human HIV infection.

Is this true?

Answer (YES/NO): NO